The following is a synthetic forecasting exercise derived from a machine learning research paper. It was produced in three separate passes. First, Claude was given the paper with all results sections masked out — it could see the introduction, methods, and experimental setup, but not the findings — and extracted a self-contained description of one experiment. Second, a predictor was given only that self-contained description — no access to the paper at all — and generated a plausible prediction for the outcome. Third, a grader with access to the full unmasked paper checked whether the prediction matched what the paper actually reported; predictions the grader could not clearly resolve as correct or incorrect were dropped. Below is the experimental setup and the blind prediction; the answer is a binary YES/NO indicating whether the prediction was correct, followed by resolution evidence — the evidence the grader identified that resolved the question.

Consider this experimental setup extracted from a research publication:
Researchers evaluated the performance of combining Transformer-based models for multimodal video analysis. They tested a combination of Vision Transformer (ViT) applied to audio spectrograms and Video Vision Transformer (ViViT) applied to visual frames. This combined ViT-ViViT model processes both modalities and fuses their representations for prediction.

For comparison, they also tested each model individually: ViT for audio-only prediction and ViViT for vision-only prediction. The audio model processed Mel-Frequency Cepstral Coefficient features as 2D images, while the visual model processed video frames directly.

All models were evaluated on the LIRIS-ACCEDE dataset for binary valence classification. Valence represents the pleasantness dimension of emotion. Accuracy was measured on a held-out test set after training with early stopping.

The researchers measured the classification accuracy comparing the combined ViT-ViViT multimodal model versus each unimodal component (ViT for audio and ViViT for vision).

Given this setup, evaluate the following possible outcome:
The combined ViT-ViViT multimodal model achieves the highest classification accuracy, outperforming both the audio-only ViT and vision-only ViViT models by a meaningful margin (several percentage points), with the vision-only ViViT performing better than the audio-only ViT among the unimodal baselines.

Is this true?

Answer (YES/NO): NO